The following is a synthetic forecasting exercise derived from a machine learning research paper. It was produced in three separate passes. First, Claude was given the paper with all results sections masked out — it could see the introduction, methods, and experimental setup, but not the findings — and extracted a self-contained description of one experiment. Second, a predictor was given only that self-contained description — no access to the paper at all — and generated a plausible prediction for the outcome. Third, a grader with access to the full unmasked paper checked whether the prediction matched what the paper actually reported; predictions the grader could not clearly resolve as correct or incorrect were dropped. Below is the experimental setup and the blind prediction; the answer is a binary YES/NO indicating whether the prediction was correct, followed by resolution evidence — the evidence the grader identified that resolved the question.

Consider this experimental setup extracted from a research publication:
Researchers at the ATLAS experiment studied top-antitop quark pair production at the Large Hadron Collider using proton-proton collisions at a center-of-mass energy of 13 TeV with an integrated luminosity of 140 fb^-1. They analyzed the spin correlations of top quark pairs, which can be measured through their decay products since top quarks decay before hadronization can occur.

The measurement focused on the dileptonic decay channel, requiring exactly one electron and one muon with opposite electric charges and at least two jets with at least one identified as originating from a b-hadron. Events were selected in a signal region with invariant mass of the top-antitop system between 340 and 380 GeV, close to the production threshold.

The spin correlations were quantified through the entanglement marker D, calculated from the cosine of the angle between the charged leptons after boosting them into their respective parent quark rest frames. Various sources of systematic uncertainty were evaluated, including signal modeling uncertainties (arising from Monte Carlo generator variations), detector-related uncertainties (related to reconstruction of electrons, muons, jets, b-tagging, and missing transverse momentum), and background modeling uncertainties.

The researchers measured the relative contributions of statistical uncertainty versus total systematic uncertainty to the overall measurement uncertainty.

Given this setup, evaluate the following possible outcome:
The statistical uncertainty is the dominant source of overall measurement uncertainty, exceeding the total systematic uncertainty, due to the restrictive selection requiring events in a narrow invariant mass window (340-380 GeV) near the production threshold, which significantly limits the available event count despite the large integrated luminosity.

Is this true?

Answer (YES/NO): NO